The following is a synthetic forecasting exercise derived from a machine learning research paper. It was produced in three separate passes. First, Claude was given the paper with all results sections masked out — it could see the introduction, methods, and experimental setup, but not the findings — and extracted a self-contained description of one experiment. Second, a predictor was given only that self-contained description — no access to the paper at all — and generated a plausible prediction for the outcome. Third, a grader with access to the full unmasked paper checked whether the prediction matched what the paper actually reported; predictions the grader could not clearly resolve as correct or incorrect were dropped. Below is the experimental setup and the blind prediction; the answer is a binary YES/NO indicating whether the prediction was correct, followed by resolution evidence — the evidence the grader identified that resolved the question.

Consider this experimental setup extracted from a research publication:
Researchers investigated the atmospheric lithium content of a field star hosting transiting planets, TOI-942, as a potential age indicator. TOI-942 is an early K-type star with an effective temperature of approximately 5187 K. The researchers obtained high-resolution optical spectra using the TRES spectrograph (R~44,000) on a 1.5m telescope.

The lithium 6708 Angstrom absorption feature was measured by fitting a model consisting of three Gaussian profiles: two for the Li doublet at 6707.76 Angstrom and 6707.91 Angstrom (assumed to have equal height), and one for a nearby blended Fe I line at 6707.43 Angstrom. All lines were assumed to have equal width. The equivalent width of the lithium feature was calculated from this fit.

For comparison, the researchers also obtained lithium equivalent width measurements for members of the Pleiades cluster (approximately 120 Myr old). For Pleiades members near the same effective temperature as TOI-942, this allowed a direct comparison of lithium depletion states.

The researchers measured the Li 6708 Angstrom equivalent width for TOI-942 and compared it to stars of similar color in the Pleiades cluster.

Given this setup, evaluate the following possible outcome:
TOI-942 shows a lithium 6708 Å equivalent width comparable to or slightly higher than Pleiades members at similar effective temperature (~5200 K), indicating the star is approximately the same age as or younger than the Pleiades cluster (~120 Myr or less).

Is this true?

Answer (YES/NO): NO